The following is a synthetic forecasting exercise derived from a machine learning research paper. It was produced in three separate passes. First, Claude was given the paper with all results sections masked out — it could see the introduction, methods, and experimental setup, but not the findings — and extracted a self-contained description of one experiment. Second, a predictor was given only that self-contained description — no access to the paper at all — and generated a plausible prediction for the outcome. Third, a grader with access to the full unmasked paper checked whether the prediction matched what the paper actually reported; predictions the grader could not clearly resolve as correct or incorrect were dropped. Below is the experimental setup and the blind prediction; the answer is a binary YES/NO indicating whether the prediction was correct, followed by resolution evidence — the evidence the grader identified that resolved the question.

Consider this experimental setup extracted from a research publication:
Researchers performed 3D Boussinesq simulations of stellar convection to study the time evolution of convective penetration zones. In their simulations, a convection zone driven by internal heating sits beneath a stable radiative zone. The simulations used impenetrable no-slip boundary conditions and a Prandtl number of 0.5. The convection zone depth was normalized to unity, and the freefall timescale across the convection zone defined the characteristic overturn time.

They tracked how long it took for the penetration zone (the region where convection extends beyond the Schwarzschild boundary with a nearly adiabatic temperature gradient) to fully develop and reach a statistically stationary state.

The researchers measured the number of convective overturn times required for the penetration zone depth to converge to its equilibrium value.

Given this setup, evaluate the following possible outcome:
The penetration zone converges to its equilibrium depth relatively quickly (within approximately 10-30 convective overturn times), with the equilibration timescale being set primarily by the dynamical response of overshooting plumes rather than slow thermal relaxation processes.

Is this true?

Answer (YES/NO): NO